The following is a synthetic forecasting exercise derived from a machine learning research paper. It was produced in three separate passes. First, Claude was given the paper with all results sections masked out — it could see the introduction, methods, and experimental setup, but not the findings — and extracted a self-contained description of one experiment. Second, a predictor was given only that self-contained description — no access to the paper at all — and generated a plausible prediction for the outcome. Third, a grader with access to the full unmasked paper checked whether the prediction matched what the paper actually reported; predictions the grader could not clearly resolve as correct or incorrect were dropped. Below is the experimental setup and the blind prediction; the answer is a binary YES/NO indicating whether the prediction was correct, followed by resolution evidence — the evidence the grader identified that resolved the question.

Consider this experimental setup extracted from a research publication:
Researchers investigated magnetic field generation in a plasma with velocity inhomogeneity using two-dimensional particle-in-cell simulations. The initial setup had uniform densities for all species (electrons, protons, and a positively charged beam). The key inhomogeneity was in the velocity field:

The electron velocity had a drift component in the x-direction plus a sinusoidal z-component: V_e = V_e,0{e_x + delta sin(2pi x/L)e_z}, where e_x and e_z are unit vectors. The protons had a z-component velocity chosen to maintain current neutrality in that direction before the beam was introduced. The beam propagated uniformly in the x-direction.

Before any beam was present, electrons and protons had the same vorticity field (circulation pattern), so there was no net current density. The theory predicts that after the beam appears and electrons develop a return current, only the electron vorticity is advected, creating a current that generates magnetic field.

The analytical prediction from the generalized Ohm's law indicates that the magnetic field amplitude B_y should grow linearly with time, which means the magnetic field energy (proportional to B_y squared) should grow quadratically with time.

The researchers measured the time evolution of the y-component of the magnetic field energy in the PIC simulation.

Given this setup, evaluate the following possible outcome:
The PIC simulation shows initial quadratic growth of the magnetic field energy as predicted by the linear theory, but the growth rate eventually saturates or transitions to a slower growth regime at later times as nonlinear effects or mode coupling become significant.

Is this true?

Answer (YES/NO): NO